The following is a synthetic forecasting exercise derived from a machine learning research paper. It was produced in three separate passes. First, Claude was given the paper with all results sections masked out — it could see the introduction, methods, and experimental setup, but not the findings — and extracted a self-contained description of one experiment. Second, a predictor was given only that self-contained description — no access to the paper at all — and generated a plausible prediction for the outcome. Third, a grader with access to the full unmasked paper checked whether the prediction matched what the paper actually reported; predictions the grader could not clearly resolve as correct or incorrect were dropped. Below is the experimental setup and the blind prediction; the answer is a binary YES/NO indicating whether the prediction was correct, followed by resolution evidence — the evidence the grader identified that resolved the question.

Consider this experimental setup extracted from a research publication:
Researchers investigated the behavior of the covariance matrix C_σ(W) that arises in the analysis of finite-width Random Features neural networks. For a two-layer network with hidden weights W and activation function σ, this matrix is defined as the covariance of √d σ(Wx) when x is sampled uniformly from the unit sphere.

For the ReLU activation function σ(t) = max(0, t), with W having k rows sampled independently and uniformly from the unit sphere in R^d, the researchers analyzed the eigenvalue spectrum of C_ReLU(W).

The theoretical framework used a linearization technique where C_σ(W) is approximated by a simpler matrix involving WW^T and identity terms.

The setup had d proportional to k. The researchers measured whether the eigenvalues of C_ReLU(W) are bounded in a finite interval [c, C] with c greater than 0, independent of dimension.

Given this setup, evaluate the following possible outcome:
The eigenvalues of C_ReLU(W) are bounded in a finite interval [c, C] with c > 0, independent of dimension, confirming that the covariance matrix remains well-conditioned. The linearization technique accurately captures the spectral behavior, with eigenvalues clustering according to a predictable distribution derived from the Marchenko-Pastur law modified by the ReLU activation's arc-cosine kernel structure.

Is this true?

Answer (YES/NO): YES